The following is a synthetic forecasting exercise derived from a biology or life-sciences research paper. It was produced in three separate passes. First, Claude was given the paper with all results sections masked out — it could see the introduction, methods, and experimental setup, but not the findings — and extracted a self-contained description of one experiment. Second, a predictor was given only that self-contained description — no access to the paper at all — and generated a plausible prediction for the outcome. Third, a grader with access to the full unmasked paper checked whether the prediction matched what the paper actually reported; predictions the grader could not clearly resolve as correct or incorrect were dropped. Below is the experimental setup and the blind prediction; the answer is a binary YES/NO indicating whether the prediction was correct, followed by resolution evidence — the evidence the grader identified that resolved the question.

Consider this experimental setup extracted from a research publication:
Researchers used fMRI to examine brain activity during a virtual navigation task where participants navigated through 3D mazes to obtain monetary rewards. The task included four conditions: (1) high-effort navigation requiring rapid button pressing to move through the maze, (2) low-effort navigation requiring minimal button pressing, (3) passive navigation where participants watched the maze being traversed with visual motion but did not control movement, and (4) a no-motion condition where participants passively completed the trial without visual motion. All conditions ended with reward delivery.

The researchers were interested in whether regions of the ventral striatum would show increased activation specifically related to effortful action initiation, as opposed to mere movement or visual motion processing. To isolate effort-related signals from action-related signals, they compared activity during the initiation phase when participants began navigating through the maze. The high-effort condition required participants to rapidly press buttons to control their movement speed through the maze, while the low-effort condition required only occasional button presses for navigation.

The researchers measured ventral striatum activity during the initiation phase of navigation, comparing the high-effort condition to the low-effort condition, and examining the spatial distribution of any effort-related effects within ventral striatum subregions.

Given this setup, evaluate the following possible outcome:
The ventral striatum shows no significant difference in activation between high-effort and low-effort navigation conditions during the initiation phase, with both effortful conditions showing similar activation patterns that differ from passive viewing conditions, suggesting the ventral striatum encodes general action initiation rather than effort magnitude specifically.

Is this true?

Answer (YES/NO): NO